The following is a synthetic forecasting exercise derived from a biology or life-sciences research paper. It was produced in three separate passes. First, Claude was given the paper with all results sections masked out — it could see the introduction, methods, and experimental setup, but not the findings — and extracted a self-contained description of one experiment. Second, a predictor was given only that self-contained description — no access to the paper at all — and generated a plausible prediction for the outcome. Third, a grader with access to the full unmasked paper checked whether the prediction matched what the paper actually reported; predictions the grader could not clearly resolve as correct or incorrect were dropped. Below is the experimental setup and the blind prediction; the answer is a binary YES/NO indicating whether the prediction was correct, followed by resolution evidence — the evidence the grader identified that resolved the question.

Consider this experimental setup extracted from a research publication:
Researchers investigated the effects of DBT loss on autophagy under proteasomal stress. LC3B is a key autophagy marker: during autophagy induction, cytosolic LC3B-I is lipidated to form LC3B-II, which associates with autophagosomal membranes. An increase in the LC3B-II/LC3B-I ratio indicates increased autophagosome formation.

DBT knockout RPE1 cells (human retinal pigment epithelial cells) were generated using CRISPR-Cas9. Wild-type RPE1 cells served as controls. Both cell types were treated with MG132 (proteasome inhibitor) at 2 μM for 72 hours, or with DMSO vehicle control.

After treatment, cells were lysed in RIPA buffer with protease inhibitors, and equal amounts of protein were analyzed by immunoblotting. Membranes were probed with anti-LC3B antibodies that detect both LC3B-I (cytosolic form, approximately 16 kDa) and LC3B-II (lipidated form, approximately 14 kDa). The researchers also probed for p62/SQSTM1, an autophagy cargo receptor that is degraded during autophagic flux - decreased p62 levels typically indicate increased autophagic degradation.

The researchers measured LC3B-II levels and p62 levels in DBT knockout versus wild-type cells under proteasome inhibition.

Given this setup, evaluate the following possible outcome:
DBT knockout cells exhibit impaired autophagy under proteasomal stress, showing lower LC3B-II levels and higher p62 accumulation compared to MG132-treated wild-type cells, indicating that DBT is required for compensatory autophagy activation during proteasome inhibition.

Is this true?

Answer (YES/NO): NO